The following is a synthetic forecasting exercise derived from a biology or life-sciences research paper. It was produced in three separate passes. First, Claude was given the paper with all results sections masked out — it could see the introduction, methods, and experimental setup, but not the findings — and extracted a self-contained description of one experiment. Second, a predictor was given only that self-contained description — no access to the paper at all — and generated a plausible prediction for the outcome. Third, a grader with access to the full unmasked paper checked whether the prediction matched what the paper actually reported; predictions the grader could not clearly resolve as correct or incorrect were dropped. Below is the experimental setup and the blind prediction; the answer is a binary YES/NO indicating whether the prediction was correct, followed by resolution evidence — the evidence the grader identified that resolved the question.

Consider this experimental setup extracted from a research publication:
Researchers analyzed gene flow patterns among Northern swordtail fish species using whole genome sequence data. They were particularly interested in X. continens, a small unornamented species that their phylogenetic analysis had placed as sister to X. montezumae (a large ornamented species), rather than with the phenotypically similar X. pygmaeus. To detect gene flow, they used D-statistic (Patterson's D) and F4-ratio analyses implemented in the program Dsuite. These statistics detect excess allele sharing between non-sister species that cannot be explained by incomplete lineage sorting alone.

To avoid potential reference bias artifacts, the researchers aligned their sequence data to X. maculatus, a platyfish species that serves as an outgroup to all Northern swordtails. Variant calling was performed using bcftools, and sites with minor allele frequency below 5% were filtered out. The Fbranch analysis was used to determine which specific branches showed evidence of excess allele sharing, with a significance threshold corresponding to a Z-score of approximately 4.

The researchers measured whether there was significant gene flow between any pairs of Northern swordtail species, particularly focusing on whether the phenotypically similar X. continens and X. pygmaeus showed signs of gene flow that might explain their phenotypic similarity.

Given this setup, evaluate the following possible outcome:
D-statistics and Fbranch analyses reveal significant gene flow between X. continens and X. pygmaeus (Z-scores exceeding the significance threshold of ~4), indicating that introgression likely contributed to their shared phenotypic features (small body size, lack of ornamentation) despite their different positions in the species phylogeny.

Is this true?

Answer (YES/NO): NO